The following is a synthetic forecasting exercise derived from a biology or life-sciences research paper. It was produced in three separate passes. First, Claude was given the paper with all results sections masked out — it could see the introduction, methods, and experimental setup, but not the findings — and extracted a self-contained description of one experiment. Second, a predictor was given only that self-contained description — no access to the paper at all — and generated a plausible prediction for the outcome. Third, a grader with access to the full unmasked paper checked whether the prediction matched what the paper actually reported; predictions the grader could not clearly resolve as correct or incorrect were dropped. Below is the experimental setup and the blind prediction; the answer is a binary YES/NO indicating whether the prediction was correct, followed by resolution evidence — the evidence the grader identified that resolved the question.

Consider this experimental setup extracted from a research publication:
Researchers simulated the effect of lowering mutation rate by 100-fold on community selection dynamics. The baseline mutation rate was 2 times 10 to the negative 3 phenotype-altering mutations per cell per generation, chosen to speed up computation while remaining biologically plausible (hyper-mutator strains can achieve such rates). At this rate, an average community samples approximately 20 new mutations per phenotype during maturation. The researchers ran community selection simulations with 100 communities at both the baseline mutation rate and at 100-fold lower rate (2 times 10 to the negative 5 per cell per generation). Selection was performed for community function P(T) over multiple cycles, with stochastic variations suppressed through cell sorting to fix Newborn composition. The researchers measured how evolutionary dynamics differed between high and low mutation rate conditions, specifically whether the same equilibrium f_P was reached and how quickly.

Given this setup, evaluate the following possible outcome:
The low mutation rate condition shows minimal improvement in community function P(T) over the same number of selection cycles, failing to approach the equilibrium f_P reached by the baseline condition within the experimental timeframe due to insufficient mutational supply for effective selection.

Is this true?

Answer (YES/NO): NO